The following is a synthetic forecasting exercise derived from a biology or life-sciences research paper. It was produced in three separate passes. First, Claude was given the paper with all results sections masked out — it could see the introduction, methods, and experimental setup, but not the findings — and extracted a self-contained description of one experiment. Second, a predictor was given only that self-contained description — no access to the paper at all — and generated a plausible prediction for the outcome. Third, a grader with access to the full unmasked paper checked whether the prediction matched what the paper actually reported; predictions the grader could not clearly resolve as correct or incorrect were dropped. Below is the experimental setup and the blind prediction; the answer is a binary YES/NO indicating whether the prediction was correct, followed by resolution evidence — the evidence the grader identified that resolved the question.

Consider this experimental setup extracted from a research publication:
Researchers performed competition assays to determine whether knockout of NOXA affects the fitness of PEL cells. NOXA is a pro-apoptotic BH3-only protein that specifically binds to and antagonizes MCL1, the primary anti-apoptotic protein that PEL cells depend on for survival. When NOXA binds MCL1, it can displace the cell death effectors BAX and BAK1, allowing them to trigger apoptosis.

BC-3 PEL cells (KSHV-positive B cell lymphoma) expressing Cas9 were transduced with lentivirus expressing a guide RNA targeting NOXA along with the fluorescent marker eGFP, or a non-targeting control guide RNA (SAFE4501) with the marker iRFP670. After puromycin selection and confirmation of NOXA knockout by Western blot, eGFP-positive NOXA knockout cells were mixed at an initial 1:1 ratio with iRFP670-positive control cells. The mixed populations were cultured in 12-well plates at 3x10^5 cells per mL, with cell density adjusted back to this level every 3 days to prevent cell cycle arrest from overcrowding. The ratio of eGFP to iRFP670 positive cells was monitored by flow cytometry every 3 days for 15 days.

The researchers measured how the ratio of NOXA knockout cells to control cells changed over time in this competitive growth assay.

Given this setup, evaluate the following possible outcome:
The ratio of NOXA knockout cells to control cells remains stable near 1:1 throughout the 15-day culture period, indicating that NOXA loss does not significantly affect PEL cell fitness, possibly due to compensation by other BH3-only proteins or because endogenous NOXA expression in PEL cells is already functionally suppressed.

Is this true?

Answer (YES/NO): NO